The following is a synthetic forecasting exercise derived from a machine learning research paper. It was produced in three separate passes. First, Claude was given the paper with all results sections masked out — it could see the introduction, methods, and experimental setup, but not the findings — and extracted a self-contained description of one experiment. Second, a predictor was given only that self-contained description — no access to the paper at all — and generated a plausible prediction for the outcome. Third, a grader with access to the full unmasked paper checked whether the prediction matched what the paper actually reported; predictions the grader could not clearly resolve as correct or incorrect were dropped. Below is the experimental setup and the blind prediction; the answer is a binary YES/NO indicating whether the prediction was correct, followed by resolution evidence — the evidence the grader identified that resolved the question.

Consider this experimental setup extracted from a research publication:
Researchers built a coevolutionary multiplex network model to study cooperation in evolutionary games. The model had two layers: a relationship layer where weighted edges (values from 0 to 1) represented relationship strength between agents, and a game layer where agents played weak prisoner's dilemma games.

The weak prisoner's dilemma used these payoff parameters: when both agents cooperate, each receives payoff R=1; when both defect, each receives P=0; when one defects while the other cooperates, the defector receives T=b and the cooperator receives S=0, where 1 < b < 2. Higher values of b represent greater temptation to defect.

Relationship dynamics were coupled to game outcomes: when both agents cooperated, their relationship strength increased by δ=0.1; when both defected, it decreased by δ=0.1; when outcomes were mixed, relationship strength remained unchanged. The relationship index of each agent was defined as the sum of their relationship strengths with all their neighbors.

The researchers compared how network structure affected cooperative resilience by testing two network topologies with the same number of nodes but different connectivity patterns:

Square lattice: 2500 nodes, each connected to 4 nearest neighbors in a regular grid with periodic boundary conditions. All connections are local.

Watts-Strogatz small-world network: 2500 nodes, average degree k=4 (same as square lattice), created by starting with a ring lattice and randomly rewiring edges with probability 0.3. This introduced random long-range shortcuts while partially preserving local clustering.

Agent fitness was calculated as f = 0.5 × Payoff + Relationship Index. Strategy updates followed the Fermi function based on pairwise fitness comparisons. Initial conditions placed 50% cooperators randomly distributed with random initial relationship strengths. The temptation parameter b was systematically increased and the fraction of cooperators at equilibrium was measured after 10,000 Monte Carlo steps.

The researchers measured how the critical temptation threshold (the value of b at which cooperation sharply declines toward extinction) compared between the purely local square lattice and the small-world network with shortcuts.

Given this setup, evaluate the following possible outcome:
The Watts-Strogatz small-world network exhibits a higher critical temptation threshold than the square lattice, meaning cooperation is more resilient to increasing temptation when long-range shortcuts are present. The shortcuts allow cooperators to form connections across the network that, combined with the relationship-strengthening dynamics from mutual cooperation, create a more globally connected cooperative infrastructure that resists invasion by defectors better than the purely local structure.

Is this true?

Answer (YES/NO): YES